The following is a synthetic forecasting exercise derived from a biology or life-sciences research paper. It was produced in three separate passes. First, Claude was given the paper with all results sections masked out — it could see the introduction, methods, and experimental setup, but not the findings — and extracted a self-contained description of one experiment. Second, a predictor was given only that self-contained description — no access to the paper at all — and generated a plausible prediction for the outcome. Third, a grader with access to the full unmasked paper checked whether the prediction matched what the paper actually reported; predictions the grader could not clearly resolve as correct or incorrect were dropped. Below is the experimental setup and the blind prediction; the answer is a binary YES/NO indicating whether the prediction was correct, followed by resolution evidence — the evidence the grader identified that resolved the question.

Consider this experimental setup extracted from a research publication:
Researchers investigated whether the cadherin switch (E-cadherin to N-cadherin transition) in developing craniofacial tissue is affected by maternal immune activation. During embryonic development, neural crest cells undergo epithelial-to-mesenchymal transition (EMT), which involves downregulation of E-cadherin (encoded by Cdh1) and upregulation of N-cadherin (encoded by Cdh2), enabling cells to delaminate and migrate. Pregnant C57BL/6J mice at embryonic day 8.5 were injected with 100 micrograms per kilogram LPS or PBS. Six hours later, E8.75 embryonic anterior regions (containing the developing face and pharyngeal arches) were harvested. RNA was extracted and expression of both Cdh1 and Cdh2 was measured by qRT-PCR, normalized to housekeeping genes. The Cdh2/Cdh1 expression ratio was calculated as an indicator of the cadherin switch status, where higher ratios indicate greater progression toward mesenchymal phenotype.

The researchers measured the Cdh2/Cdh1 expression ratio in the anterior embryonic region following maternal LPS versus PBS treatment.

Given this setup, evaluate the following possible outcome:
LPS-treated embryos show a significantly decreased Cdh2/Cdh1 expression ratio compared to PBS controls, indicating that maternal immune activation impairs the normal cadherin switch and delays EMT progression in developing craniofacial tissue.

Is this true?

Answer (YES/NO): NO